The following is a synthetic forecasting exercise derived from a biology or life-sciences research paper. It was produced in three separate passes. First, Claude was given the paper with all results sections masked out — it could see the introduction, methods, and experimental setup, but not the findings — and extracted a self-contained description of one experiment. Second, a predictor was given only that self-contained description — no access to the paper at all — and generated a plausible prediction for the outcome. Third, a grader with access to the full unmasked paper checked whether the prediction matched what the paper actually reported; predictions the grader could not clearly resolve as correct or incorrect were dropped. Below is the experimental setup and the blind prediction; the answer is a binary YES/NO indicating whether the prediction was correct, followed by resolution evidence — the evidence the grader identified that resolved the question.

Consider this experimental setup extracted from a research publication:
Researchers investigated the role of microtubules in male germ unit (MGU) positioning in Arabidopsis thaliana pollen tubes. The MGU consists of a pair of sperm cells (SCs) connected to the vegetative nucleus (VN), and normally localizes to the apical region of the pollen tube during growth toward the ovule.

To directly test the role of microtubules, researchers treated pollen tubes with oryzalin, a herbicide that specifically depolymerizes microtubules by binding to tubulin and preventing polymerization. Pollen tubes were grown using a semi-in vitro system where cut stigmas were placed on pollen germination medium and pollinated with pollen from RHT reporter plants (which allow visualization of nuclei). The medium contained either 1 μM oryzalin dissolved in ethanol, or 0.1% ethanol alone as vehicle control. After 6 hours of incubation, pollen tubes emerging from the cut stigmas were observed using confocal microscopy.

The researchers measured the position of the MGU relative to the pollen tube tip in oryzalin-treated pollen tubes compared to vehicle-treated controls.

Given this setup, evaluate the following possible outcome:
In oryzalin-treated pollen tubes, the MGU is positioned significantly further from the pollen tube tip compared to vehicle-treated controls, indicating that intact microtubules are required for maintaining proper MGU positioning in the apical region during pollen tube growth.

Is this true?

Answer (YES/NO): YES